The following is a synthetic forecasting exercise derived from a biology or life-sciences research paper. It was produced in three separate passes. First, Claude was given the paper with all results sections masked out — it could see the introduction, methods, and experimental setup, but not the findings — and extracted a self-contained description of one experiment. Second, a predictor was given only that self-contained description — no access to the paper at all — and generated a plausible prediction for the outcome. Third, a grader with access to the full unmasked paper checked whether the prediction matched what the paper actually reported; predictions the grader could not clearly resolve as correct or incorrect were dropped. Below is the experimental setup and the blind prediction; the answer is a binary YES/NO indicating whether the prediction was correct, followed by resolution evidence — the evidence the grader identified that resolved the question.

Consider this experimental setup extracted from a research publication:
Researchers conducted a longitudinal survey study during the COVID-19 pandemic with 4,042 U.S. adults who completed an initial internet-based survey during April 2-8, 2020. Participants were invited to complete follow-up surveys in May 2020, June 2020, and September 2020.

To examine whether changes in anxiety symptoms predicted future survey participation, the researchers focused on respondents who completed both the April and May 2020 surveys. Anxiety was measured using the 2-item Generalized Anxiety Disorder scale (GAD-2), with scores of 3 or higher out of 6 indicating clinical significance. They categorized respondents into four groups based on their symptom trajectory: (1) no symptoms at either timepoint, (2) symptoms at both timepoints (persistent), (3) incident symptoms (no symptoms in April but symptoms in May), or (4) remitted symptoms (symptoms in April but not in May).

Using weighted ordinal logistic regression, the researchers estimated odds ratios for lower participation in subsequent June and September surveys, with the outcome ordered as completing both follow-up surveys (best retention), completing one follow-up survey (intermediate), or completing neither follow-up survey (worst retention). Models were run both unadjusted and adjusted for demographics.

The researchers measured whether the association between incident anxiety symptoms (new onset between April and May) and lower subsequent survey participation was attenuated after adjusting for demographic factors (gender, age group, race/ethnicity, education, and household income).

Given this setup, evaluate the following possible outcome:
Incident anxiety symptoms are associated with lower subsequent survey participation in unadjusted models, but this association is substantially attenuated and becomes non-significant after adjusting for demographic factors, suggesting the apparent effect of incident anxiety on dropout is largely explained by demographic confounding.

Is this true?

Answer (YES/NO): NO